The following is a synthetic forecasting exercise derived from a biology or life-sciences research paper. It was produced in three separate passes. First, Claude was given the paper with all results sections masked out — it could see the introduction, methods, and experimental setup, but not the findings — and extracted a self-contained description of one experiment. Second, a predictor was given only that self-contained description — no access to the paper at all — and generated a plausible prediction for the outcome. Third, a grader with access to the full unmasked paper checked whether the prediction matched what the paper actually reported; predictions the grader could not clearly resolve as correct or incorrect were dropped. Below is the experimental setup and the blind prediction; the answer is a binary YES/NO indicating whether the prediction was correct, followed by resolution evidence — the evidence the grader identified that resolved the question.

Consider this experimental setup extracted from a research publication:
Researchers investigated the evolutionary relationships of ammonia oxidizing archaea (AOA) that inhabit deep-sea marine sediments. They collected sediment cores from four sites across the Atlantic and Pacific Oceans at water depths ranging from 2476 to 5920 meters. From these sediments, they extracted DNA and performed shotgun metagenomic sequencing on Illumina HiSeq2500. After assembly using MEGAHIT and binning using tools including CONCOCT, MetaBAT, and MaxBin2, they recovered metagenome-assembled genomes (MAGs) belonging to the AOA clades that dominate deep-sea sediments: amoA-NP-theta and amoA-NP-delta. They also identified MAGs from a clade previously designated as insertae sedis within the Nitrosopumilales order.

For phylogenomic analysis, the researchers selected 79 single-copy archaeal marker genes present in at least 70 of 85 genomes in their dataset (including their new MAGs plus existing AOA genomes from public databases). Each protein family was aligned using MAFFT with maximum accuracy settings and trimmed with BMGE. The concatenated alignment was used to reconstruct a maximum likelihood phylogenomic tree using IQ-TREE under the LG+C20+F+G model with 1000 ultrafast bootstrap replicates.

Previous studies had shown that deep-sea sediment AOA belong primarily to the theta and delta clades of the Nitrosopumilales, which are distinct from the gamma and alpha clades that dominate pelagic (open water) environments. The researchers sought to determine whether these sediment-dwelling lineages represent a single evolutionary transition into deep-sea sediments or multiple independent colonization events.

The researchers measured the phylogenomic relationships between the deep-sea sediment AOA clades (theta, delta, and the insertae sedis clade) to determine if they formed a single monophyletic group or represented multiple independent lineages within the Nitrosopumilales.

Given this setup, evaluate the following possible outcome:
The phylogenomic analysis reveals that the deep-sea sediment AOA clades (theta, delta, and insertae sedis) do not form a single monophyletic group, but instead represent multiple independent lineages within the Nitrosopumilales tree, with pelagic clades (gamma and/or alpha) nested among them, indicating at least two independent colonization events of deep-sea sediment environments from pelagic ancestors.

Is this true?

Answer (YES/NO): NO